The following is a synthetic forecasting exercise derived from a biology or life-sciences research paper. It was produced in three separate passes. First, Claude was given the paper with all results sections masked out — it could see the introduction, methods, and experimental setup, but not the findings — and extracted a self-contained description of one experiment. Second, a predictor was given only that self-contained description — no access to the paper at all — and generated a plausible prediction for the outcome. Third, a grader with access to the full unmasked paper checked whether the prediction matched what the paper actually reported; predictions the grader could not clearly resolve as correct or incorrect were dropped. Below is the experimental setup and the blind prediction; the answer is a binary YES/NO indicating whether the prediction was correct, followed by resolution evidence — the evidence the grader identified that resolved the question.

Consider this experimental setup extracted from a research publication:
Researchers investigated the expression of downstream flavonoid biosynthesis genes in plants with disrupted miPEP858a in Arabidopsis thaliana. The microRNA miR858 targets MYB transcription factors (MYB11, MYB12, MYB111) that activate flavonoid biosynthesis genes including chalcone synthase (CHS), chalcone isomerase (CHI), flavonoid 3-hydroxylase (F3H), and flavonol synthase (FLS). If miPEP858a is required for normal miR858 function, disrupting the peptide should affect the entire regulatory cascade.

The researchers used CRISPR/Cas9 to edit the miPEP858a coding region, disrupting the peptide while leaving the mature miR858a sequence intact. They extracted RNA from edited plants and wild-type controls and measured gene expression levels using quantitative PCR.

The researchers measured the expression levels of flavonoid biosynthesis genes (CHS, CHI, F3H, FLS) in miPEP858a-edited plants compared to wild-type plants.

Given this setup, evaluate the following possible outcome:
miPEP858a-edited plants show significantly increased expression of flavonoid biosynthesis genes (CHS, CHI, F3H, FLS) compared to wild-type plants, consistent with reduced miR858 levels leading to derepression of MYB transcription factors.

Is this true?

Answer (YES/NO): YES